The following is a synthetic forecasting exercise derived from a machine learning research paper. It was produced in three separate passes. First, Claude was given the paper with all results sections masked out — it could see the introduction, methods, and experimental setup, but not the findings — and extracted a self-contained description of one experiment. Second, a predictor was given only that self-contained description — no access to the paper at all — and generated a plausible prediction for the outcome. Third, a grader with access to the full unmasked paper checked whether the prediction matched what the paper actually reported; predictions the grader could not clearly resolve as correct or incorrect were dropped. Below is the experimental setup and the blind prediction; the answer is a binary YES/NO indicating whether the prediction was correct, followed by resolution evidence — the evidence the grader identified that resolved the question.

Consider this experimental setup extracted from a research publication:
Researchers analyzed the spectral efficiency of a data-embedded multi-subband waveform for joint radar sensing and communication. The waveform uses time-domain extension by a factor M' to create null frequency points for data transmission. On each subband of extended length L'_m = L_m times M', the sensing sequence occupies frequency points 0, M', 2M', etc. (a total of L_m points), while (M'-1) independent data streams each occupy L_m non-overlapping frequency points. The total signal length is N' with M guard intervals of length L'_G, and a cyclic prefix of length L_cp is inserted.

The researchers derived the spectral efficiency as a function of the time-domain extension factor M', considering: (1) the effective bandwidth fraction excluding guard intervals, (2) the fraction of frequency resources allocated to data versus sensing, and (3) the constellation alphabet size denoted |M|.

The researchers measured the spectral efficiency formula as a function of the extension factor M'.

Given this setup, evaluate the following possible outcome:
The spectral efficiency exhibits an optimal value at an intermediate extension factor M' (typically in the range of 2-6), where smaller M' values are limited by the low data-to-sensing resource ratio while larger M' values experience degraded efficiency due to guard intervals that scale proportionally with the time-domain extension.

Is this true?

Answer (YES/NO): NO